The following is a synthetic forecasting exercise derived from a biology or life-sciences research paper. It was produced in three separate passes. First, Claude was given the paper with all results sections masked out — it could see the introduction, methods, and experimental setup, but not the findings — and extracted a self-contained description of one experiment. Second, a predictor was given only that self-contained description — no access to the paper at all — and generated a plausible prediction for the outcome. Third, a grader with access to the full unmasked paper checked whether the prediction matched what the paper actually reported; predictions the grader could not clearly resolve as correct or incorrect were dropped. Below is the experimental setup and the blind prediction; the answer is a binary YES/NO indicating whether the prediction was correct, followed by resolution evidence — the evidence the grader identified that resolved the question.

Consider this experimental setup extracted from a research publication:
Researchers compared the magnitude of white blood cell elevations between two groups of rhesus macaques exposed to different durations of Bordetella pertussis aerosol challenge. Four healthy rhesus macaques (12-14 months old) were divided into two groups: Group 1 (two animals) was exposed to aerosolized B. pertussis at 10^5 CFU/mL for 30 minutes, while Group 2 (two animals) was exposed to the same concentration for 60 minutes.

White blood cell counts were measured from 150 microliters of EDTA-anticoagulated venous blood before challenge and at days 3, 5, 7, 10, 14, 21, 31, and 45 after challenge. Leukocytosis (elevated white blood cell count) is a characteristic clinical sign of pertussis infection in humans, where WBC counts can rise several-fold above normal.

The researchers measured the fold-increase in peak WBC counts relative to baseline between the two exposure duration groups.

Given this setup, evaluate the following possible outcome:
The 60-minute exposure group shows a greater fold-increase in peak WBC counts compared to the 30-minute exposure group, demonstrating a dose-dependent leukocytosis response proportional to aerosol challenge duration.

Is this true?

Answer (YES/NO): YES